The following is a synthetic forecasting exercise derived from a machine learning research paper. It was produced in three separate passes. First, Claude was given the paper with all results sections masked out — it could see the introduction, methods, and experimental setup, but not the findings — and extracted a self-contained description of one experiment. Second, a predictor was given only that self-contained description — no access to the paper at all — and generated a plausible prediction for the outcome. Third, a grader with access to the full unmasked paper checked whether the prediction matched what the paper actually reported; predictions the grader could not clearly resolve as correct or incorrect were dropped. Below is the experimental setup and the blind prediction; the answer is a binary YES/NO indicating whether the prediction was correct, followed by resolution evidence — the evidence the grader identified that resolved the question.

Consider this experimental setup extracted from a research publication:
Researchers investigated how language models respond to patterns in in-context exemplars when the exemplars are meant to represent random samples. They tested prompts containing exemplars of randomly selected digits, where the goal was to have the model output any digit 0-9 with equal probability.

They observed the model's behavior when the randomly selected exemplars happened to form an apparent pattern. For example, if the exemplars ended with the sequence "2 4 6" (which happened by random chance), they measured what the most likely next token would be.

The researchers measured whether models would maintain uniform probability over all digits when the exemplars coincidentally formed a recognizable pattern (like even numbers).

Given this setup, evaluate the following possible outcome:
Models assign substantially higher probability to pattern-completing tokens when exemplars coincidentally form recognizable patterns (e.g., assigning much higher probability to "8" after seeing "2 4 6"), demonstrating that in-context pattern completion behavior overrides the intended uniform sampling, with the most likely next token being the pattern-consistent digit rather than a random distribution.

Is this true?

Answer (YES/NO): YES